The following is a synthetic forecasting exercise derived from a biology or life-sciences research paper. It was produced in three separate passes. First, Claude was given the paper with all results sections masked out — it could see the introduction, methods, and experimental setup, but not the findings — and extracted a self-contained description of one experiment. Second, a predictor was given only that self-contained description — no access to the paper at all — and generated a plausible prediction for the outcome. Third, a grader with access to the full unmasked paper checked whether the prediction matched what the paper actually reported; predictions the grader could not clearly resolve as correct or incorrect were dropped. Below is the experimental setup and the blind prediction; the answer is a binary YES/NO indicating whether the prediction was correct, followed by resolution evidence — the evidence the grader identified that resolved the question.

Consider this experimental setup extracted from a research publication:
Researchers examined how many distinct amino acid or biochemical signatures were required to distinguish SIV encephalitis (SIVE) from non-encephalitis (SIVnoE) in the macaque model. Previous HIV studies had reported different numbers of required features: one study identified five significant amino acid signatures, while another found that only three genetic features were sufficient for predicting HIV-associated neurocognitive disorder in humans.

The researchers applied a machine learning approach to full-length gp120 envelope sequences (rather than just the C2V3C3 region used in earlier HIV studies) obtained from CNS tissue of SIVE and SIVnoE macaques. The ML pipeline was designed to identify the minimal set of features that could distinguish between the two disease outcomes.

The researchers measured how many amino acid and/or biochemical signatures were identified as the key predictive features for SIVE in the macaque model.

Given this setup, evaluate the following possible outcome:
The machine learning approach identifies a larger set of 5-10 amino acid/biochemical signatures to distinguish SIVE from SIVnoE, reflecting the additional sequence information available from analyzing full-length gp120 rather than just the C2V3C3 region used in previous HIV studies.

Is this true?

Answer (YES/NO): NO